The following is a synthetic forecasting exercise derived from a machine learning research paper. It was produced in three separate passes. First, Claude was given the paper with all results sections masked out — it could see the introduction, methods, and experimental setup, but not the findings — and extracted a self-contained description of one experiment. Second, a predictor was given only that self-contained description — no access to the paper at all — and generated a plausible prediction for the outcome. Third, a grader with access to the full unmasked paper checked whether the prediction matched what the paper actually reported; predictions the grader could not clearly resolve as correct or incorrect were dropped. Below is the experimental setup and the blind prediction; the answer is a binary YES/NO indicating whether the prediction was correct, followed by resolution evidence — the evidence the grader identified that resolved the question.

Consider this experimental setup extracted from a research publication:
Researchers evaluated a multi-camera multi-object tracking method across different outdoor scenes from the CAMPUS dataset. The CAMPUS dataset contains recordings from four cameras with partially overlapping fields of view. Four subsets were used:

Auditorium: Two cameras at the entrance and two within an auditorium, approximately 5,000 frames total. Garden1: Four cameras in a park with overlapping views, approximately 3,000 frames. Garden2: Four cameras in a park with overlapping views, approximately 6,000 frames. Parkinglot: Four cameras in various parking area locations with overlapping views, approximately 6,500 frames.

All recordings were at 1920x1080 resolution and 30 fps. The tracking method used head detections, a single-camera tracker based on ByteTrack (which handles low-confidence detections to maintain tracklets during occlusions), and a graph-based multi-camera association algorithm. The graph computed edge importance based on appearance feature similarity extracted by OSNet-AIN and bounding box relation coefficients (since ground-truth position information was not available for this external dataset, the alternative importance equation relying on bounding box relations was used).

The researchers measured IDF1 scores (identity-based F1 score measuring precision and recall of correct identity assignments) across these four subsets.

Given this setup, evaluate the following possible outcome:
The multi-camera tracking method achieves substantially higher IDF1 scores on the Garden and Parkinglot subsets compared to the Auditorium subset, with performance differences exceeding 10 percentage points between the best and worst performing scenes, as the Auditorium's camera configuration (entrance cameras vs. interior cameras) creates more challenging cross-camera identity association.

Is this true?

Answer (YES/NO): NO